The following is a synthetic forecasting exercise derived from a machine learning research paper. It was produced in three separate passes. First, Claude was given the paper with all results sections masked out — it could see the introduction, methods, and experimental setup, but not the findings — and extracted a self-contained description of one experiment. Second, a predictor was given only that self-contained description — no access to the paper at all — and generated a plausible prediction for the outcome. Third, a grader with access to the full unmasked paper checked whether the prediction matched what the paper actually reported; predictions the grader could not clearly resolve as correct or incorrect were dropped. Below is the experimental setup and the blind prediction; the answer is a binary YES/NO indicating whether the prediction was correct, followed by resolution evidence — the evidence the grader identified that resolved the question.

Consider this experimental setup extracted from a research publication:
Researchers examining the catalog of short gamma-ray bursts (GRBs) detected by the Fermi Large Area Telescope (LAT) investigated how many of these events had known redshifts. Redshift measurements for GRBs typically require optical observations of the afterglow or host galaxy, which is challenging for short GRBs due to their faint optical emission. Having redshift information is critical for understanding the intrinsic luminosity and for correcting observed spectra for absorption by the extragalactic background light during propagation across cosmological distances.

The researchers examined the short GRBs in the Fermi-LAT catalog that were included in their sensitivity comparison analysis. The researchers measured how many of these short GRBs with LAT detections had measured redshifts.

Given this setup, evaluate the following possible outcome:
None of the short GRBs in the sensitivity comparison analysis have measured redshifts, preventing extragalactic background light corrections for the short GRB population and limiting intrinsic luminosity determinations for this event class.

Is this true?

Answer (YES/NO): NO